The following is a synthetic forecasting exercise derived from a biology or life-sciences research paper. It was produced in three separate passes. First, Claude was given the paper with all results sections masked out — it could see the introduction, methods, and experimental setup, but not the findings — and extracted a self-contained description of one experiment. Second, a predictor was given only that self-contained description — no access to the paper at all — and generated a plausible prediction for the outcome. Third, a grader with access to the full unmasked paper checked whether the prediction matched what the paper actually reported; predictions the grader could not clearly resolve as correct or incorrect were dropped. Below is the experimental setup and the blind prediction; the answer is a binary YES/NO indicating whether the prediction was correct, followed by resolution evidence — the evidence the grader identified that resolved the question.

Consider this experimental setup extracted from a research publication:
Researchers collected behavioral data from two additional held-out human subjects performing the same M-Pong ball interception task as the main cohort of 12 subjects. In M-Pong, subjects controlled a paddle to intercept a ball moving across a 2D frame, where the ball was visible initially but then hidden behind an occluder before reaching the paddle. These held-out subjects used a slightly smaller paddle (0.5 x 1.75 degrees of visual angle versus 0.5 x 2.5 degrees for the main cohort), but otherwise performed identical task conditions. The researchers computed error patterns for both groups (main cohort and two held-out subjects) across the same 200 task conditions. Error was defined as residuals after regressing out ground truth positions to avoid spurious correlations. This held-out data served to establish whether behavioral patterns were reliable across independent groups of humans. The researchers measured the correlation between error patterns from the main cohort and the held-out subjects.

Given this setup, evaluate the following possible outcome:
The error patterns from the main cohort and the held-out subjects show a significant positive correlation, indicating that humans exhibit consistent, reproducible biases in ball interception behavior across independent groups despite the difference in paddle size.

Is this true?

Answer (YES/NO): YES